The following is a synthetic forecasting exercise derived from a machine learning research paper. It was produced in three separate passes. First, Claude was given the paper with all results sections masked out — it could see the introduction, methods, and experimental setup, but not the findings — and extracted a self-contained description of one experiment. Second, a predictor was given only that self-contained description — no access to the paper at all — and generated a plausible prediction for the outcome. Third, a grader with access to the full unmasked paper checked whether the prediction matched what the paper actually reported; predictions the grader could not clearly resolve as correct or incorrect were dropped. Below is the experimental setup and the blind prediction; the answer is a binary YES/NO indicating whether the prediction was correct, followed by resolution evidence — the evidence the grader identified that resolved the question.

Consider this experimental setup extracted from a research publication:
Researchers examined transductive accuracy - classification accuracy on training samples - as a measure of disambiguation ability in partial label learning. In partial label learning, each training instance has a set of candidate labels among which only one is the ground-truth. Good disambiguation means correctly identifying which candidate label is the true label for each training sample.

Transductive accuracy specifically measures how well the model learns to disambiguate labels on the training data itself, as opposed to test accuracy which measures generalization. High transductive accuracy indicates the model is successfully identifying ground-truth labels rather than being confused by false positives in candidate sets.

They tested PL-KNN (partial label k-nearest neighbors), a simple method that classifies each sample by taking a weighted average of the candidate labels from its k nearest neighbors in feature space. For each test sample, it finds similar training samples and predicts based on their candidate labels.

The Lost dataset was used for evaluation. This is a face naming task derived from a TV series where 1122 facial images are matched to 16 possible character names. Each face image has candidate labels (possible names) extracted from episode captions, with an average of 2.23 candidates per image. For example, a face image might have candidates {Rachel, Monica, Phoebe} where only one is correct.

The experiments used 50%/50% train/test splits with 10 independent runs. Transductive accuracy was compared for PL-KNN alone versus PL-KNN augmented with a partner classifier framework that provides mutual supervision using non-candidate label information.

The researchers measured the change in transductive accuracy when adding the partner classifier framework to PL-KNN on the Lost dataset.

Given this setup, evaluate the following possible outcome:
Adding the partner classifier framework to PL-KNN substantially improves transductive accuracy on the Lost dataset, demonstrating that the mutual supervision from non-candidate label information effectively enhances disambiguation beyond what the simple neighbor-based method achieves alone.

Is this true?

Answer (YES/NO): YES